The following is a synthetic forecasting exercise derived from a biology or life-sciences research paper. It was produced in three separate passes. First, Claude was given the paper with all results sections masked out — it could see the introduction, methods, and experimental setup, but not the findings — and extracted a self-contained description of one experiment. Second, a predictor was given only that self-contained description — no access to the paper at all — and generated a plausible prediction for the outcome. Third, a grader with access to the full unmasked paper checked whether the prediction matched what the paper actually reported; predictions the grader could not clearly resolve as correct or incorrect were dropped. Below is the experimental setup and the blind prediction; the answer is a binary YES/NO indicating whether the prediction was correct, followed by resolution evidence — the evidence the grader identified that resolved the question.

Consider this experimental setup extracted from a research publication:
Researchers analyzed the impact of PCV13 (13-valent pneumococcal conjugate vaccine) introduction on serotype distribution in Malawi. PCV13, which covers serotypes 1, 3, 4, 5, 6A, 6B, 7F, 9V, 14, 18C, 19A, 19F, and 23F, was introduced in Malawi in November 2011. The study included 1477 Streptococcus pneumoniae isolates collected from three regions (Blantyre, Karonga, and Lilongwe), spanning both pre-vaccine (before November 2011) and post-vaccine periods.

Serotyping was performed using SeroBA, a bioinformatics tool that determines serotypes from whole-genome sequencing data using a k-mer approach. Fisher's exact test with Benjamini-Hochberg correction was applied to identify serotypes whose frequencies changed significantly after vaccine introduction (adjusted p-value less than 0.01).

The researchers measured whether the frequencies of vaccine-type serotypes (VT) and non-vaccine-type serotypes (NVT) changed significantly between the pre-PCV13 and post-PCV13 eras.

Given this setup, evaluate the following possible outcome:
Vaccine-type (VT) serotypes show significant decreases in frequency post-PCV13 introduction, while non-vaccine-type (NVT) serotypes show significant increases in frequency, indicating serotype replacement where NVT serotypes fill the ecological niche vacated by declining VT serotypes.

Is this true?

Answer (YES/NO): NO